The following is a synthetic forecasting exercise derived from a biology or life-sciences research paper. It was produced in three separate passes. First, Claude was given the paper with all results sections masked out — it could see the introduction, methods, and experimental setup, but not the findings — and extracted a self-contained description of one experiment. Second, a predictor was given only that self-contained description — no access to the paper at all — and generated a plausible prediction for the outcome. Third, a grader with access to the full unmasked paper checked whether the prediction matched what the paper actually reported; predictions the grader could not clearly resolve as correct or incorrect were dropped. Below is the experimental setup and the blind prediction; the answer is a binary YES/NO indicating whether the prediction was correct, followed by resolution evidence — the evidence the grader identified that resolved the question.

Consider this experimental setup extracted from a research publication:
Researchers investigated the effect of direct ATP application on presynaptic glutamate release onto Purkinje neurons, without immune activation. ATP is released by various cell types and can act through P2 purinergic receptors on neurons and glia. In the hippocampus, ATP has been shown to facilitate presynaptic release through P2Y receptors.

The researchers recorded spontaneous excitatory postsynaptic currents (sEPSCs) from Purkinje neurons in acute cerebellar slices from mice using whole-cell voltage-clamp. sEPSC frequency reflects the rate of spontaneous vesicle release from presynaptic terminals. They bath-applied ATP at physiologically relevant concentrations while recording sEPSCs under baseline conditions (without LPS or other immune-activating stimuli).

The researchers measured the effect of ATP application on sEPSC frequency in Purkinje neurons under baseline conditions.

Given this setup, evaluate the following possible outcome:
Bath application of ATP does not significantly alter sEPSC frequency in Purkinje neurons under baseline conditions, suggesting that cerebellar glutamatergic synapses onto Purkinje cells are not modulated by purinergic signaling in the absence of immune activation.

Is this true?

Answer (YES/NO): NO